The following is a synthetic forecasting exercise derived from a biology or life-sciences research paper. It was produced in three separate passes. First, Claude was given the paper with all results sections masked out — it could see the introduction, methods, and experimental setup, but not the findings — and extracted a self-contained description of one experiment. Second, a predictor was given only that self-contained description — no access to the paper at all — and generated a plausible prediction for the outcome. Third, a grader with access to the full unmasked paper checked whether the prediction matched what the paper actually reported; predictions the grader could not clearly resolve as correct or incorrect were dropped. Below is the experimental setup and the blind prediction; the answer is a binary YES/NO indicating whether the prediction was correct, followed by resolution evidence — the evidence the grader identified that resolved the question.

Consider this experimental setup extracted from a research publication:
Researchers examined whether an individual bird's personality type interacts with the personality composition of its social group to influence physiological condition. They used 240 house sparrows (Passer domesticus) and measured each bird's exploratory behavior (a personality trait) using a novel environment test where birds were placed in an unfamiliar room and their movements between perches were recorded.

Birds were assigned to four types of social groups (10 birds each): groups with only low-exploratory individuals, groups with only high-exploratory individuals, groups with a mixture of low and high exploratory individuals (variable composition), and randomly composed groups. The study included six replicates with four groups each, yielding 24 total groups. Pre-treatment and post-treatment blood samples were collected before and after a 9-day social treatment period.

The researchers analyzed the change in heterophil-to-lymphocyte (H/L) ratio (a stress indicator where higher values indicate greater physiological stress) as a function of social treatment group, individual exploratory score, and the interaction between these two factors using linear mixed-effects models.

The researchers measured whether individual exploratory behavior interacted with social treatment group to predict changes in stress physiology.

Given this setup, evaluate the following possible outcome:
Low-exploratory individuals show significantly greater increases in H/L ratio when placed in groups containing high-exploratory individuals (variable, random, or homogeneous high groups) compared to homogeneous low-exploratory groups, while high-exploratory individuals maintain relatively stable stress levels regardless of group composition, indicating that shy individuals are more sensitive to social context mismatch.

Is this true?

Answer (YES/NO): NO